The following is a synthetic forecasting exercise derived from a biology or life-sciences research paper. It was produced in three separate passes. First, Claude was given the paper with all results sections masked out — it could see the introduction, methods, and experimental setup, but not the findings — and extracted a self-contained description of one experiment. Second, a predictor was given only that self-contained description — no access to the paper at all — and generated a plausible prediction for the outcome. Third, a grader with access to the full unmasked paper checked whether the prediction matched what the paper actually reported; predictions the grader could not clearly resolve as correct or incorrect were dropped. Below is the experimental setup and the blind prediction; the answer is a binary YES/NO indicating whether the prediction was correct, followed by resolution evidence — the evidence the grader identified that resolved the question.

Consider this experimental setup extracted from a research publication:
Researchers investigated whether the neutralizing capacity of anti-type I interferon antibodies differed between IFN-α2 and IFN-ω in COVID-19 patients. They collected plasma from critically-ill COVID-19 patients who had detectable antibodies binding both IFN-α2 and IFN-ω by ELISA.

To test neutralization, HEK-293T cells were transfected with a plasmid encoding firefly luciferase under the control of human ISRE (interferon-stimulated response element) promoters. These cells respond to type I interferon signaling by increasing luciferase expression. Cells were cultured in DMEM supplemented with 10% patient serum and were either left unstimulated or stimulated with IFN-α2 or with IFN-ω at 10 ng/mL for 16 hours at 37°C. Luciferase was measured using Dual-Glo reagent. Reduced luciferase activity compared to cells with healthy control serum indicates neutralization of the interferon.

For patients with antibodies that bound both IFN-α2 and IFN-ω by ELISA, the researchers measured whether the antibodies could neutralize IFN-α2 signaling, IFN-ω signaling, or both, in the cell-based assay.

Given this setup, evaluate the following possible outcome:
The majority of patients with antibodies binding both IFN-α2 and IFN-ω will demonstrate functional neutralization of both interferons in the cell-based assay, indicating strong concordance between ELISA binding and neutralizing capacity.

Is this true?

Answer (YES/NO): YES